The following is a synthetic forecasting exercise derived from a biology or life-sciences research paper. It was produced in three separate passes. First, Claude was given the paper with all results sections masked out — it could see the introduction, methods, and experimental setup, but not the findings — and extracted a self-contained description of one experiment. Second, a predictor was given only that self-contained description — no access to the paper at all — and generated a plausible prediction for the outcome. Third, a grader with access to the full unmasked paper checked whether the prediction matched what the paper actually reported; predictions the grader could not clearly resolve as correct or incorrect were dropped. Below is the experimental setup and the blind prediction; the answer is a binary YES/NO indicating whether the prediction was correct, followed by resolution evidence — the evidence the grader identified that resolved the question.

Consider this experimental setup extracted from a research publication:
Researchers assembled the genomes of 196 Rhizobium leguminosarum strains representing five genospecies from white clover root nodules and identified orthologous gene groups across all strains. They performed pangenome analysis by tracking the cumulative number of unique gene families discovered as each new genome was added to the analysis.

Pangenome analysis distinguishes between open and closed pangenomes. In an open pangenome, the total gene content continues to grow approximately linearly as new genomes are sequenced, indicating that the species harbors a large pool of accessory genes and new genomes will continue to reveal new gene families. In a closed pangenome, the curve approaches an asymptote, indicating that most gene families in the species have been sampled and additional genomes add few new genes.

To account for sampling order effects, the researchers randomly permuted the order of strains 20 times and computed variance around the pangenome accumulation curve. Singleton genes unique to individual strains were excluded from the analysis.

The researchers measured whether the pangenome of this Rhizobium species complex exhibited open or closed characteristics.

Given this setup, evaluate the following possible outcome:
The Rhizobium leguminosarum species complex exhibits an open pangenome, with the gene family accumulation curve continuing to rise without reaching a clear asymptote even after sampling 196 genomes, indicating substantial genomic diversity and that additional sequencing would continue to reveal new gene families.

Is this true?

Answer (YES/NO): YES